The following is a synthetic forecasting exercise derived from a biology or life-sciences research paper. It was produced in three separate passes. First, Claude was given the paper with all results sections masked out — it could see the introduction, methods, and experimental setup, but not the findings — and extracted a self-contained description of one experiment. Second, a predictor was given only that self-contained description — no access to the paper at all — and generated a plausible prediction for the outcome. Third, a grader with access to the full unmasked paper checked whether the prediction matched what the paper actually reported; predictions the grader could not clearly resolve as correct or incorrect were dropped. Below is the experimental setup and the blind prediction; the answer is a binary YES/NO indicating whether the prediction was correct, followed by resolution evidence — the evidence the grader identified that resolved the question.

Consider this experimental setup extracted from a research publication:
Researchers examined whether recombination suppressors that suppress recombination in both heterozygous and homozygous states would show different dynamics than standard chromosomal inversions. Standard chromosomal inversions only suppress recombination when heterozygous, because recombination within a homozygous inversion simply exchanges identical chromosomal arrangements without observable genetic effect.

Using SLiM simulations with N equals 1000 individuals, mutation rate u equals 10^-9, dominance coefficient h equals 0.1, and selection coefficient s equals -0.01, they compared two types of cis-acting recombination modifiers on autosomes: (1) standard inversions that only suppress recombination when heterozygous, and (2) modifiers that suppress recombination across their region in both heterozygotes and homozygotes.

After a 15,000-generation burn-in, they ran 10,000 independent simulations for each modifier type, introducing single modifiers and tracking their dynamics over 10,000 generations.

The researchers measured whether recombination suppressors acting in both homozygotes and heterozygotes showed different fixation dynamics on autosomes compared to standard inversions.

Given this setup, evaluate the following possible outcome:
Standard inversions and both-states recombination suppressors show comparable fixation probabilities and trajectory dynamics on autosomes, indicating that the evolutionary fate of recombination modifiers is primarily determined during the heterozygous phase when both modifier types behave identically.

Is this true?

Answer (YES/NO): YES